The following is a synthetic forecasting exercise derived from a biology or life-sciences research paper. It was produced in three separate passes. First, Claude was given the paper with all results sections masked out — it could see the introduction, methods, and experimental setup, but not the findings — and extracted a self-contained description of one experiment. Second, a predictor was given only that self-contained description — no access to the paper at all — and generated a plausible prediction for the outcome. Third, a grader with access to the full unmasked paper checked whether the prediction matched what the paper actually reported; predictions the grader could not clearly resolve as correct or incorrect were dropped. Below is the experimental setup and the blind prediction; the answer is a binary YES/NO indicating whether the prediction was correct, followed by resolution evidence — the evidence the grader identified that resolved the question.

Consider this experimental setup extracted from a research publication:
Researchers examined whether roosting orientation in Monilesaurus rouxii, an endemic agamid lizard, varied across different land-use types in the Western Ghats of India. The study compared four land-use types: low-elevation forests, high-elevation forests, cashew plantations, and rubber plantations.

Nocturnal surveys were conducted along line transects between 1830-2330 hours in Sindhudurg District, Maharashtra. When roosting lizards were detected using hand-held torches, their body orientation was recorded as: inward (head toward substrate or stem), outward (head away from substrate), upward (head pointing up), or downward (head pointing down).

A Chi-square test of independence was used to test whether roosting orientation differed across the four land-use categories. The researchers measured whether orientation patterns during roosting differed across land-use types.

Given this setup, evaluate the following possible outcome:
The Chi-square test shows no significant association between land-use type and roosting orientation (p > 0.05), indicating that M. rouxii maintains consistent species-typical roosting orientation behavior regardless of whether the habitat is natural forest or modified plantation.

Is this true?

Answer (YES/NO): YES